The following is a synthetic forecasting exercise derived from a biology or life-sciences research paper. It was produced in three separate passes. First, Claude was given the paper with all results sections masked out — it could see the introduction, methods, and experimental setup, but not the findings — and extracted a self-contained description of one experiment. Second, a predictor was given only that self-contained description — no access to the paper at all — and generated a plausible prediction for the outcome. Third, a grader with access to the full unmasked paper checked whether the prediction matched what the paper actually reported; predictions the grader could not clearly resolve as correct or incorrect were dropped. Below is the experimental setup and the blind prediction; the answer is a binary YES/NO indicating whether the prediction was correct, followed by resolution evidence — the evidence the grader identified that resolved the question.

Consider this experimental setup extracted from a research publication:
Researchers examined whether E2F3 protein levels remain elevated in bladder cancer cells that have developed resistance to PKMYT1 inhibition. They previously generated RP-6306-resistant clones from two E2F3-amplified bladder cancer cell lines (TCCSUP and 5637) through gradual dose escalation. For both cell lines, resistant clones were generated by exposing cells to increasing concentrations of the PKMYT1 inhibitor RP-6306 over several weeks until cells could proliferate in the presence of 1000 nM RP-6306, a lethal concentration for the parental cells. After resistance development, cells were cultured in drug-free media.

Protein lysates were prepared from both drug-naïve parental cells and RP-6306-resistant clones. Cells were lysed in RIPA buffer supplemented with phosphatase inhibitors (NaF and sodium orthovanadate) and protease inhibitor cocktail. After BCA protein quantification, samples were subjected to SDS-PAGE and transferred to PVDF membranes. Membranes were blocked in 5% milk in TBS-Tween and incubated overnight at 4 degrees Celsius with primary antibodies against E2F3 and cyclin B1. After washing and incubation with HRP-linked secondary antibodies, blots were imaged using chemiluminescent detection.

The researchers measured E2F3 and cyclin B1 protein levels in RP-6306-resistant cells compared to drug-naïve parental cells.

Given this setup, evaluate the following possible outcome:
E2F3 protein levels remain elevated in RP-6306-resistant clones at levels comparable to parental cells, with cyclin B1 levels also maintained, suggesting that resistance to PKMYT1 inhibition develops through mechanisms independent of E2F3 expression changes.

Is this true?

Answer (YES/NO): NO